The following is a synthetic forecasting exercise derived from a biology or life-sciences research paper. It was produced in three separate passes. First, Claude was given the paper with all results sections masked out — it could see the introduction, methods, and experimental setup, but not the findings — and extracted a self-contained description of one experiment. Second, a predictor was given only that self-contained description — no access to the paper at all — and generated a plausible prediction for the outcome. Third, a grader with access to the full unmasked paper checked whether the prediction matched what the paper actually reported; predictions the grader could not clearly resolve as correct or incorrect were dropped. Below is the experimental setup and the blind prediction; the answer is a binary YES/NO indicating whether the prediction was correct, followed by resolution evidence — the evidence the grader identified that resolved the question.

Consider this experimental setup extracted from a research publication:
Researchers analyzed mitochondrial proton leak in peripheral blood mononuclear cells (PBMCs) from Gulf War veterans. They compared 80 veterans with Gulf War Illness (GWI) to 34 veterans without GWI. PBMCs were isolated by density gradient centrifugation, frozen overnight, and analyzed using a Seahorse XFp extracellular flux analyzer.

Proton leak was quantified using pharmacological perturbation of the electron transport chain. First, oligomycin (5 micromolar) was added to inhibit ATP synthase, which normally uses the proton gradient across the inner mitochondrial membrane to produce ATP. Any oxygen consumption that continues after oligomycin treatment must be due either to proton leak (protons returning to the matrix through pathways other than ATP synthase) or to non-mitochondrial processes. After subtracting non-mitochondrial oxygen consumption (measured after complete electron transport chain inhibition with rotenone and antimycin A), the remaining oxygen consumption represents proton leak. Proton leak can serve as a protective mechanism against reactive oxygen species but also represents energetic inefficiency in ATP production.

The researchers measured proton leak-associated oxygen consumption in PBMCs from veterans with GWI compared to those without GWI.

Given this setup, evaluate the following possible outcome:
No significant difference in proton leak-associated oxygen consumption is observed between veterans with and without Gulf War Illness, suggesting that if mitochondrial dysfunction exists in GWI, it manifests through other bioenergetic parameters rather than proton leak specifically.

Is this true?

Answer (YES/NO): YES